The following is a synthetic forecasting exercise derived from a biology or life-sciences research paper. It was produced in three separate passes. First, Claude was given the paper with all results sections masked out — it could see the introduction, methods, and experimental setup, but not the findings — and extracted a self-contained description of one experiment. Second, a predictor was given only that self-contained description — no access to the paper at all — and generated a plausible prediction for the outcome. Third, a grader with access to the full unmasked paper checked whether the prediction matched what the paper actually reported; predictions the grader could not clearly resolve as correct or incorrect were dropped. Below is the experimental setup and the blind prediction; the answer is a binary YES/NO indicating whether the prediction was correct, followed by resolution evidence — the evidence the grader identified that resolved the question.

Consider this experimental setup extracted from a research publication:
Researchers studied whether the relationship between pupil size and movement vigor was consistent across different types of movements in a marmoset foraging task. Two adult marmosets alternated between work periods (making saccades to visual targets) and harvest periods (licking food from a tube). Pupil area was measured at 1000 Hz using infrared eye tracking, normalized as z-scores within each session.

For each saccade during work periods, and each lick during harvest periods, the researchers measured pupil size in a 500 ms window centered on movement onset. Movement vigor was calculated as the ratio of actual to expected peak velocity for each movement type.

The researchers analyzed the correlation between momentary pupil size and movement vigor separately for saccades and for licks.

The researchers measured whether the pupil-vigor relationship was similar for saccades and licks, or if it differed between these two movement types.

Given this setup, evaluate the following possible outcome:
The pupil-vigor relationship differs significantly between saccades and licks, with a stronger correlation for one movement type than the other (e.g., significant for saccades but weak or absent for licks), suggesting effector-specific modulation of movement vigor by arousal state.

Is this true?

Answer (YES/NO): NO